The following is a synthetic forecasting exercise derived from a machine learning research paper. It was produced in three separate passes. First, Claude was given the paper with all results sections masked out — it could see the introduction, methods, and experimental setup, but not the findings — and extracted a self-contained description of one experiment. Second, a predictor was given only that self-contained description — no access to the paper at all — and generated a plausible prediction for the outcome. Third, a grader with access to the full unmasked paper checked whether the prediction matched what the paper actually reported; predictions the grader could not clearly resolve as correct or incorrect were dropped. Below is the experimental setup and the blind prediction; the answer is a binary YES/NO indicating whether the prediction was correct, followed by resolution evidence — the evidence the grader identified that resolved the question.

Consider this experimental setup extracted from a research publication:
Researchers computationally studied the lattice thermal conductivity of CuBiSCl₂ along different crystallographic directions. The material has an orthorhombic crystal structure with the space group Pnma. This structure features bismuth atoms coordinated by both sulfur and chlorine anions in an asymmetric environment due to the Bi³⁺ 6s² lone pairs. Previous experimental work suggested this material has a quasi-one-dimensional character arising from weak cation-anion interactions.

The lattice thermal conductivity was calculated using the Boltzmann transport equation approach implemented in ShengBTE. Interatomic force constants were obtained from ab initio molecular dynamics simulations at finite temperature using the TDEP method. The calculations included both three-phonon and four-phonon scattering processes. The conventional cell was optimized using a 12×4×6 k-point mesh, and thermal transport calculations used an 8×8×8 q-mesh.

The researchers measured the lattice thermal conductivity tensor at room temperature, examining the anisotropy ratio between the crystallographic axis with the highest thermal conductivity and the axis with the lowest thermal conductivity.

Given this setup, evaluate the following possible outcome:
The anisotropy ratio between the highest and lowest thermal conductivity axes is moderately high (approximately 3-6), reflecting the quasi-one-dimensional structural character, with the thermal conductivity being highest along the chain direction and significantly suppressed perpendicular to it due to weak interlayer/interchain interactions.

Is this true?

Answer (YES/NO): NO